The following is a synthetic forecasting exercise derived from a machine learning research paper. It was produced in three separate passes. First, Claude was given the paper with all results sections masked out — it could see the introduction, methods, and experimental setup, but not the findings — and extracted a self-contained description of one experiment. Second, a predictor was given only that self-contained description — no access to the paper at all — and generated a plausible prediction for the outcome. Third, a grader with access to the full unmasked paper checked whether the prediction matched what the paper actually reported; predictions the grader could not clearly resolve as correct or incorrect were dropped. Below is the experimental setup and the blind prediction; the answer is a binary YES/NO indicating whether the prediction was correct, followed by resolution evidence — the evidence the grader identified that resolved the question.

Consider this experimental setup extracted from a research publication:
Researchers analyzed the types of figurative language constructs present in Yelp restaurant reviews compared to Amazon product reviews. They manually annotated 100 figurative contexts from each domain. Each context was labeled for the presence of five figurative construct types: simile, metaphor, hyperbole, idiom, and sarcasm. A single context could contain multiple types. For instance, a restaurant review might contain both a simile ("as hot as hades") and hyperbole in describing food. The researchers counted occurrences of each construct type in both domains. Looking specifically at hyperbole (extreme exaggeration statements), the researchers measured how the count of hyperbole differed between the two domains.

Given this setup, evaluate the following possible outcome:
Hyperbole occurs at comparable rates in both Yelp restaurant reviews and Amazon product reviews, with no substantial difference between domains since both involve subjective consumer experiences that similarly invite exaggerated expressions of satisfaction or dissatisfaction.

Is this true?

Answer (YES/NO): NO